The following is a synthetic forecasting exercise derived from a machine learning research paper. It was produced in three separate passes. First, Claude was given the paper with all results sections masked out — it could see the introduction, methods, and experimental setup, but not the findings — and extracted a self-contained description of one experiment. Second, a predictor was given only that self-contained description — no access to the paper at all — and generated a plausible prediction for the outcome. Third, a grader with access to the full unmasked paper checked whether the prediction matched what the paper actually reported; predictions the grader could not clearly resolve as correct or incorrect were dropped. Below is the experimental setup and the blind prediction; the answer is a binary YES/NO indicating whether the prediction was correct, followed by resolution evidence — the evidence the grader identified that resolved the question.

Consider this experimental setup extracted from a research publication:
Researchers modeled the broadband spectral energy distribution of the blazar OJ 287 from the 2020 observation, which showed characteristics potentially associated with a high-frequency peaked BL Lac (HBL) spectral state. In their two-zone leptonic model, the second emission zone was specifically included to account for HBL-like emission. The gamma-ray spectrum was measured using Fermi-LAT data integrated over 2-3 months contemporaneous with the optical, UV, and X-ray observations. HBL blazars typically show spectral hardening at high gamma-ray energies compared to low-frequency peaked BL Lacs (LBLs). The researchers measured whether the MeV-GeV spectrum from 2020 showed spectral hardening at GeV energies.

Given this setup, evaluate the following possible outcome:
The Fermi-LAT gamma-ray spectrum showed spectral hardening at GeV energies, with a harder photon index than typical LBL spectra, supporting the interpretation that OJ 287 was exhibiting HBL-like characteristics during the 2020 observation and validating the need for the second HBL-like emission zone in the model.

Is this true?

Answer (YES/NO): YES